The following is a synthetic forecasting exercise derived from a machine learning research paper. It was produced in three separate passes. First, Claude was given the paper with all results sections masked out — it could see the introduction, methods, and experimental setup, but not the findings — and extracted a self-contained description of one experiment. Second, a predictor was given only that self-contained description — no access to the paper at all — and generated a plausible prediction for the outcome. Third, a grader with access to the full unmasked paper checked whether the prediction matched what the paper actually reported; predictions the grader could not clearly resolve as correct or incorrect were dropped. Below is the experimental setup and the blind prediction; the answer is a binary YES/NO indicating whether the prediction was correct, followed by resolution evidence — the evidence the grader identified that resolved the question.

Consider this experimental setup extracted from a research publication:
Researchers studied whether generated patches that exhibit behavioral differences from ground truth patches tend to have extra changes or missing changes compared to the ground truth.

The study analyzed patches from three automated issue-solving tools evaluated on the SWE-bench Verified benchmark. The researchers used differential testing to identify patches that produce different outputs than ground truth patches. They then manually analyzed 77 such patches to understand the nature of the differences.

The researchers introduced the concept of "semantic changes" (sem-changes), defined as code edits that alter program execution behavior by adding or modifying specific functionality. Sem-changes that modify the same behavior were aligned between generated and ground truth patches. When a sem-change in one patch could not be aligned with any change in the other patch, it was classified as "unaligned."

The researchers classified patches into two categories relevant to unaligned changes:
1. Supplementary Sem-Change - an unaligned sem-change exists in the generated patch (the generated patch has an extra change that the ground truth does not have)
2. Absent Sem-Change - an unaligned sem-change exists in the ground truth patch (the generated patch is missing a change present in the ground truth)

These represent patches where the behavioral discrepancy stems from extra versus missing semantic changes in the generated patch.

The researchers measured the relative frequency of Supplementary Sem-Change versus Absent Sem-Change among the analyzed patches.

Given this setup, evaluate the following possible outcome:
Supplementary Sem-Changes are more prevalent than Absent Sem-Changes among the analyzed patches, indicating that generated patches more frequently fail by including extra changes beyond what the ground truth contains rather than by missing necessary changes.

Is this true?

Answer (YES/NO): YES